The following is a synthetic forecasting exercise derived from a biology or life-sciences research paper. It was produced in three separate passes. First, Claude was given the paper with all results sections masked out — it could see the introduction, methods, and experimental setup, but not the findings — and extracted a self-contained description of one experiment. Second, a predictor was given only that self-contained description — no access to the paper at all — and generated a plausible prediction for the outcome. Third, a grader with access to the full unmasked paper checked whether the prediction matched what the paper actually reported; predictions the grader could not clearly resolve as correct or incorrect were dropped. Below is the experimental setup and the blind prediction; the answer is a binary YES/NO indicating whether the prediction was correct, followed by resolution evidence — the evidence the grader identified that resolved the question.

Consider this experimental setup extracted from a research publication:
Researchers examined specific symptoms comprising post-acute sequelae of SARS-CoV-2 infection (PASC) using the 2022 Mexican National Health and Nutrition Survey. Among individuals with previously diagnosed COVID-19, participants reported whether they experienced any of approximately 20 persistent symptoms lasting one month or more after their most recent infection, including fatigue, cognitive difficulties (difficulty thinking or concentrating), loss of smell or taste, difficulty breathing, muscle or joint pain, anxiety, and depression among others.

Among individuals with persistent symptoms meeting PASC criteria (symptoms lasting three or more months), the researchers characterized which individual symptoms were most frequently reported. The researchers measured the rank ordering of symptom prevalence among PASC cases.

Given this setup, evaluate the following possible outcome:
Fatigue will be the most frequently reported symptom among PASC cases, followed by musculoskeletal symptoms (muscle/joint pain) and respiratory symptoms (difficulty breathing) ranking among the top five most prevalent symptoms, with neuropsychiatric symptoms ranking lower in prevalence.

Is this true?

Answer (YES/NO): NO